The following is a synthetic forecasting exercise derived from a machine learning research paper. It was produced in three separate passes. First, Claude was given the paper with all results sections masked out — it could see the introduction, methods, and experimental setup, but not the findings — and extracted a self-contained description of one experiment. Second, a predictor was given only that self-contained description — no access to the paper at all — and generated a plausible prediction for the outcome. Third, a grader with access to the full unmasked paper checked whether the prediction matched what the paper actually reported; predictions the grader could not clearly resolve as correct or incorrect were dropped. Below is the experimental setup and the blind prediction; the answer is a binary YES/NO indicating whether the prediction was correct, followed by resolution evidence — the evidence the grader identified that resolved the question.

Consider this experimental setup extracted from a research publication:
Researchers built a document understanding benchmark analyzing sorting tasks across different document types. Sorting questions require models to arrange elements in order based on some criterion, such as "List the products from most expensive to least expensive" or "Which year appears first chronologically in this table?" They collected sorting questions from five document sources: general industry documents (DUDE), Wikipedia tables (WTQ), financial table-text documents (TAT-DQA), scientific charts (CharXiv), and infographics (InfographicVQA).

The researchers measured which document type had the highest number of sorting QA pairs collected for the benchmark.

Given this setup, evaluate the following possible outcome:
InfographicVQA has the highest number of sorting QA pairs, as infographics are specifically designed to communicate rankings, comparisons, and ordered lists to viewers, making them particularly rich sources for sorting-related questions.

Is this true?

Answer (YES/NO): YES